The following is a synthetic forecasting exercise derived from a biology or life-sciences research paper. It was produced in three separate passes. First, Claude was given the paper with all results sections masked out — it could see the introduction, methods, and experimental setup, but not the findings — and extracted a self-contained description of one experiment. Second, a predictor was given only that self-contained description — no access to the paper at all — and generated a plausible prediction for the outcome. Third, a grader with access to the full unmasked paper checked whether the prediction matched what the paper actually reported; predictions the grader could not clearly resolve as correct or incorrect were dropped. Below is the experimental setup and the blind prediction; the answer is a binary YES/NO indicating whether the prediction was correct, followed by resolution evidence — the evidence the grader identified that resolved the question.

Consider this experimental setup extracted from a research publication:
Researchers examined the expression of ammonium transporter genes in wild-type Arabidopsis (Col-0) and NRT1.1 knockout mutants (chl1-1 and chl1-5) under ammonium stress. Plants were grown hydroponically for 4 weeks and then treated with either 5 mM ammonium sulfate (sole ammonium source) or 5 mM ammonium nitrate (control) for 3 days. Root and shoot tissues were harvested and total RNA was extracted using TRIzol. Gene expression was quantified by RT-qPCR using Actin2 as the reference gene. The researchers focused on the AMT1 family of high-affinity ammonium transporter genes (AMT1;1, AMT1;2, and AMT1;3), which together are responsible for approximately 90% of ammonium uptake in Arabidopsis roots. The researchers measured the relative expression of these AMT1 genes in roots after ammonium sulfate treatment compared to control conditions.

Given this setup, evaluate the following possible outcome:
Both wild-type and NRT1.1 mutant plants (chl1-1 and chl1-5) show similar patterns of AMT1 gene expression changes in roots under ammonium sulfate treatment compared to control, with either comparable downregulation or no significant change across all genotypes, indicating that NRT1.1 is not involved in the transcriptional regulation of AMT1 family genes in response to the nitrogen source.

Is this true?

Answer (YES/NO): NO